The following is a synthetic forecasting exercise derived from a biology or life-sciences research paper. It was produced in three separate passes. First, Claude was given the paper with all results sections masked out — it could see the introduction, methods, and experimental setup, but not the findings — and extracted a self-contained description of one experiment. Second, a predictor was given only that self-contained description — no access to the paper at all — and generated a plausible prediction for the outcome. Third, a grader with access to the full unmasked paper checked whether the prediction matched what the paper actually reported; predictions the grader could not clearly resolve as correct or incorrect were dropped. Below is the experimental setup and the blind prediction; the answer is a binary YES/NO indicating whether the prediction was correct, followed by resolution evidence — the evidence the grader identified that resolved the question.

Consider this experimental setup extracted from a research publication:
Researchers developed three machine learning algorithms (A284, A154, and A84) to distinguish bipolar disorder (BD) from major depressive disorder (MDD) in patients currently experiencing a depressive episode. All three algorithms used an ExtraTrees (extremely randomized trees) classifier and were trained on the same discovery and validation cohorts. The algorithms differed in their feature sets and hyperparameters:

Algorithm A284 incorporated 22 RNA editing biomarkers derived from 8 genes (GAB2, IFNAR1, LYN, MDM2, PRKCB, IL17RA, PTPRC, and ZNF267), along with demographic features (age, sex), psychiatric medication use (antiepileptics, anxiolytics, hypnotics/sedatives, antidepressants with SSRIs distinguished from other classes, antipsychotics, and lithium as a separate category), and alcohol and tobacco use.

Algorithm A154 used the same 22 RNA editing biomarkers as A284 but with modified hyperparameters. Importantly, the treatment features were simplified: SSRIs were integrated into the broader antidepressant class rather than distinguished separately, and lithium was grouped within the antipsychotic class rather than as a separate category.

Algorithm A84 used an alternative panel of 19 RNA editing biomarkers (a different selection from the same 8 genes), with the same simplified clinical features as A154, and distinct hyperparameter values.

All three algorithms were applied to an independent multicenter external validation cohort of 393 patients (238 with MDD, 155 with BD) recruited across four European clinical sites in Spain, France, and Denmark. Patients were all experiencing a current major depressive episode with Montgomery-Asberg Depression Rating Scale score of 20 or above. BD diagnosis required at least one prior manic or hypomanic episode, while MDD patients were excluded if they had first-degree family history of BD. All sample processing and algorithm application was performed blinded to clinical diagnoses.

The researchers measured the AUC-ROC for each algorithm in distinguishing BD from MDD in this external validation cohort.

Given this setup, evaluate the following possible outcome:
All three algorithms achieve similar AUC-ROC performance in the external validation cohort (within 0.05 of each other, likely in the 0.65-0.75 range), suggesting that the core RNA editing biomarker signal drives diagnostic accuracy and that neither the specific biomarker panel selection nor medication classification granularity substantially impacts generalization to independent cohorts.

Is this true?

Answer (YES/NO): NO